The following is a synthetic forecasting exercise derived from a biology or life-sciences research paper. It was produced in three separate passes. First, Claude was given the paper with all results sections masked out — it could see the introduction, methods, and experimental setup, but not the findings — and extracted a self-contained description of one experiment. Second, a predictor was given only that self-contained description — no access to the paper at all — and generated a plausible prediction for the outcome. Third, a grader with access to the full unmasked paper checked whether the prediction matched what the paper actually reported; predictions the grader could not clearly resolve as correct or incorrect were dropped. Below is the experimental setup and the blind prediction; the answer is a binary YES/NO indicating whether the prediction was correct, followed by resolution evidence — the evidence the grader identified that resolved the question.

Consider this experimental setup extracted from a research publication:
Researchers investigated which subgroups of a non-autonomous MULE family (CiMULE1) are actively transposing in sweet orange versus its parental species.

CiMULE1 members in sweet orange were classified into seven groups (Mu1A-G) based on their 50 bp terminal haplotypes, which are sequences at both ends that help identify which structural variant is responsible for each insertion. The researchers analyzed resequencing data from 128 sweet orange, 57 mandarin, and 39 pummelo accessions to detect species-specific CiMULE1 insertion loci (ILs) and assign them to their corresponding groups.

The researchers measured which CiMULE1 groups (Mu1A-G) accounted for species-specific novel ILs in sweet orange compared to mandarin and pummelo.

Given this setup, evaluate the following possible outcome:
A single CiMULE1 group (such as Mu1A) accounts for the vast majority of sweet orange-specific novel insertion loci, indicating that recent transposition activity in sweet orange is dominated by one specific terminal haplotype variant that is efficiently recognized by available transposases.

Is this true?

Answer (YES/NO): YES